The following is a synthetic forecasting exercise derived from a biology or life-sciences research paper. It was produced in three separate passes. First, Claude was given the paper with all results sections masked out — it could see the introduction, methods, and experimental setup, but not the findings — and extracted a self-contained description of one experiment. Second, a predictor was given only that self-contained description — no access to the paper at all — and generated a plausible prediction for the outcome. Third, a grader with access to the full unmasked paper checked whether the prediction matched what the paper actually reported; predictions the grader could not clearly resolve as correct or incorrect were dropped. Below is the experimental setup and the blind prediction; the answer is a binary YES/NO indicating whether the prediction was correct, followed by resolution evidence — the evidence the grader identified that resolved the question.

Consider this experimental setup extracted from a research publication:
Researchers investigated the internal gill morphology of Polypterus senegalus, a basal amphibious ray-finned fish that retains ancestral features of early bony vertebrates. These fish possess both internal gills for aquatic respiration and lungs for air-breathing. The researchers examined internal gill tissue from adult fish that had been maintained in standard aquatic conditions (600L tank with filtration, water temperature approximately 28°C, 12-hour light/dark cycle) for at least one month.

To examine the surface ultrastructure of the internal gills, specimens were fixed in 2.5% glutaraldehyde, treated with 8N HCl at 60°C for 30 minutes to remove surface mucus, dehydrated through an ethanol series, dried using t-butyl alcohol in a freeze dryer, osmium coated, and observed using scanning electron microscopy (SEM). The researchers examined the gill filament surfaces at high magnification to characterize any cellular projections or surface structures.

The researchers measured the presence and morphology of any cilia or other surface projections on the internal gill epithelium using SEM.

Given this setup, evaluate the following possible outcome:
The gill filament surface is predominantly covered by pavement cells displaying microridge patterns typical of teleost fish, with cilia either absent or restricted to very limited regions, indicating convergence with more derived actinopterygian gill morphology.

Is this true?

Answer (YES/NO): NO